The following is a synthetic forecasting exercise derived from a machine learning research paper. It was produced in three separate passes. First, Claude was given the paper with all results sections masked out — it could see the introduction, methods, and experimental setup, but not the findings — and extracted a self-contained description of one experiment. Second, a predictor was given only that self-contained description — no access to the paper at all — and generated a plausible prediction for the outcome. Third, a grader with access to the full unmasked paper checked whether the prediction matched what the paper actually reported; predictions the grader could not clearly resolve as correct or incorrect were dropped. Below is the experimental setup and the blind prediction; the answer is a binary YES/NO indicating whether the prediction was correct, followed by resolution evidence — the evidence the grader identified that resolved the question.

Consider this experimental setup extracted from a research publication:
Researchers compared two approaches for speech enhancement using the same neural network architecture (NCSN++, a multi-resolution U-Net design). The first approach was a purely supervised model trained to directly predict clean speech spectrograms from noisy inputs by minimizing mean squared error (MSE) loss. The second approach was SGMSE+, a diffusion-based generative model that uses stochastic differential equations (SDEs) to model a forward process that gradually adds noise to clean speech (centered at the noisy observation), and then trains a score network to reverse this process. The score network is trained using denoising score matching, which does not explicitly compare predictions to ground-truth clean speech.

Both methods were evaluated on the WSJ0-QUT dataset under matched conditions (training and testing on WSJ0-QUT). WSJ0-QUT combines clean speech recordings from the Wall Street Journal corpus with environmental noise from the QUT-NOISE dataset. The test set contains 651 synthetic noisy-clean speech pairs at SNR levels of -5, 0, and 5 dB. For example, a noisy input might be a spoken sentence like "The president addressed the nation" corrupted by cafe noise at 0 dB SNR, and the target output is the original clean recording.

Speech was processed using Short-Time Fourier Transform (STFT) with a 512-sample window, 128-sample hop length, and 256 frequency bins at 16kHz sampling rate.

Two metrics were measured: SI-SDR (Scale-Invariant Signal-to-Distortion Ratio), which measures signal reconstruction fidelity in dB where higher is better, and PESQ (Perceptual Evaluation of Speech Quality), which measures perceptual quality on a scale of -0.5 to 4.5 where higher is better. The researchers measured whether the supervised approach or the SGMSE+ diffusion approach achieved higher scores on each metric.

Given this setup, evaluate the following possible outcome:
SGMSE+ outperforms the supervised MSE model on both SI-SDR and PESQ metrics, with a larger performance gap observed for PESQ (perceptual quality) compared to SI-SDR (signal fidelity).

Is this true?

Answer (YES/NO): NO